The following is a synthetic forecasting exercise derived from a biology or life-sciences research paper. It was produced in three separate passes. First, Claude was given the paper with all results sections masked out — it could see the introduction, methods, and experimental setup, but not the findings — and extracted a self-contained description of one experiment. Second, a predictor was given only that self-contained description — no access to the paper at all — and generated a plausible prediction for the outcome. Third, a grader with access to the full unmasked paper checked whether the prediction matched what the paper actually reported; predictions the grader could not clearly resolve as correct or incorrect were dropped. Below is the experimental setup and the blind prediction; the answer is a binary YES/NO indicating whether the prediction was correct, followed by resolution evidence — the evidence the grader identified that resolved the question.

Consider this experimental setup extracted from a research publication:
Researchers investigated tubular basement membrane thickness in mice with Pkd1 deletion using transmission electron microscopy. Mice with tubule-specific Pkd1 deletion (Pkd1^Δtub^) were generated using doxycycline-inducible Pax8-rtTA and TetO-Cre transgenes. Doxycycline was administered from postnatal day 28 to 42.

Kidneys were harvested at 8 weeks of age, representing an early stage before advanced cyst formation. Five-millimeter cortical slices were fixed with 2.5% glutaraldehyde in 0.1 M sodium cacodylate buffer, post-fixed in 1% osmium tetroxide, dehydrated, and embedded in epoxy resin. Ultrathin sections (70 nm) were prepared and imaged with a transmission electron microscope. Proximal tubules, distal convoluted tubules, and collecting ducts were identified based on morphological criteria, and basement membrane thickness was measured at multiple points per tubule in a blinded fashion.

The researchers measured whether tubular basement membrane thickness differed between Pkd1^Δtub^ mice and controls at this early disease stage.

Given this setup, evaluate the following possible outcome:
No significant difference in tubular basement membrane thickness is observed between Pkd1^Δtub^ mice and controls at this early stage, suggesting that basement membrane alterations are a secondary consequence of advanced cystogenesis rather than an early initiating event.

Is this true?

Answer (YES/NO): NO